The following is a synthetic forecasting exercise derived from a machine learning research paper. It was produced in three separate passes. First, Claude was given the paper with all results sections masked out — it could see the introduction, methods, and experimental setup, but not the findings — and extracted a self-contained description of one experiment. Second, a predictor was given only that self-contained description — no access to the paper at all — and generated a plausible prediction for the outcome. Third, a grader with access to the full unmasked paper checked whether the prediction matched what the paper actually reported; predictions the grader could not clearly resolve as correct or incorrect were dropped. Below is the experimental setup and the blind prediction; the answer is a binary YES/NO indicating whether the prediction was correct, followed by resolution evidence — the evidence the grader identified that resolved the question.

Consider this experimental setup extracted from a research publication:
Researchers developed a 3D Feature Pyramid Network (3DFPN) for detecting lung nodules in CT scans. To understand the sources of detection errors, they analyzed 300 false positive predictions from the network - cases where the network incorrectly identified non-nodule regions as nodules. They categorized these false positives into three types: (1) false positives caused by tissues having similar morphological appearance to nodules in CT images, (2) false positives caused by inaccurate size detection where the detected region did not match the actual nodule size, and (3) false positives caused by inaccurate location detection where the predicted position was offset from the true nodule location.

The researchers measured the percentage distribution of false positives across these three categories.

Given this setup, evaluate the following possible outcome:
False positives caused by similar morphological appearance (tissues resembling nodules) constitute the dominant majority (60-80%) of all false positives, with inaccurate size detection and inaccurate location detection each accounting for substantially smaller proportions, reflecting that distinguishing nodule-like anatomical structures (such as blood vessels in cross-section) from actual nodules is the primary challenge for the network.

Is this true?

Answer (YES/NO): NO